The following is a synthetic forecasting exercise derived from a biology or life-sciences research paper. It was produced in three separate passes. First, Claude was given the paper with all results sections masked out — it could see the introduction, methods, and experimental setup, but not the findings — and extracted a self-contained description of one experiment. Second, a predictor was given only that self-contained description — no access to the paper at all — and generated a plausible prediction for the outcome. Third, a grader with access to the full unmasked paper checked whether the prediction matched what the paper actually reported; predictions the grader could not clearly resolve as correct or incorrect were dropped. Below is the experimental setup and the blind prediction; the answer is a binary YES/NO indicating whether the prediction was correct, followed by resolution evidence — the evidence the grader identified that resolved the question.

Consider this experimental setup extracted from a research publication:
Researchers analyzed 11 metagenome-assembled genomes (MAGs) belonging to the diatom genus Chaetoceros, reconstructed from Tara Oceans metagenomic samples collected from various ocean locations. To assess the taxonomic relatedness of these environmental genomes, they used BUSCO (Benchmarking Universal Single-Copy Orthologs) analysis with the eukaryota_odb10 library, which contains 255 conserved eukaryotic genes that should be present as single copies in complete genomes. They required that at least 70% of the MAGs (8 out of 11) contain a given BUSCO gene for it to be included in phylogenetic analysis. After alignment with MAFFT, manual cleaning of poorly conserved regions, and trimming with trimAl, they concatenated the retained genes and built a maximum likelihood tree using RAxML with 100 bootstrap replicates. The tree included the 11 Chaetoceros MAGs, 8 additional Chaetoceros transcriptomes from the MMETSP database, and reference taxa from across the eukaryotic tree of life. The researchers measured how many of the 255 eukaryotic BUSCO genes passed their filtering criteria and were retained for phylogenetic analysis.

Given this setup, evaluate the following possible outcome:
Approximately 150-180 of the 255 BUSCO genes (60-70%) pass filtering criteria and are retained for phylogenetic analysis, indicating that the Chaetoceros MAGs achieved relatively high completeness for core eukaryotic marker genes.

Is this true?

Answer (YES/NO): NO